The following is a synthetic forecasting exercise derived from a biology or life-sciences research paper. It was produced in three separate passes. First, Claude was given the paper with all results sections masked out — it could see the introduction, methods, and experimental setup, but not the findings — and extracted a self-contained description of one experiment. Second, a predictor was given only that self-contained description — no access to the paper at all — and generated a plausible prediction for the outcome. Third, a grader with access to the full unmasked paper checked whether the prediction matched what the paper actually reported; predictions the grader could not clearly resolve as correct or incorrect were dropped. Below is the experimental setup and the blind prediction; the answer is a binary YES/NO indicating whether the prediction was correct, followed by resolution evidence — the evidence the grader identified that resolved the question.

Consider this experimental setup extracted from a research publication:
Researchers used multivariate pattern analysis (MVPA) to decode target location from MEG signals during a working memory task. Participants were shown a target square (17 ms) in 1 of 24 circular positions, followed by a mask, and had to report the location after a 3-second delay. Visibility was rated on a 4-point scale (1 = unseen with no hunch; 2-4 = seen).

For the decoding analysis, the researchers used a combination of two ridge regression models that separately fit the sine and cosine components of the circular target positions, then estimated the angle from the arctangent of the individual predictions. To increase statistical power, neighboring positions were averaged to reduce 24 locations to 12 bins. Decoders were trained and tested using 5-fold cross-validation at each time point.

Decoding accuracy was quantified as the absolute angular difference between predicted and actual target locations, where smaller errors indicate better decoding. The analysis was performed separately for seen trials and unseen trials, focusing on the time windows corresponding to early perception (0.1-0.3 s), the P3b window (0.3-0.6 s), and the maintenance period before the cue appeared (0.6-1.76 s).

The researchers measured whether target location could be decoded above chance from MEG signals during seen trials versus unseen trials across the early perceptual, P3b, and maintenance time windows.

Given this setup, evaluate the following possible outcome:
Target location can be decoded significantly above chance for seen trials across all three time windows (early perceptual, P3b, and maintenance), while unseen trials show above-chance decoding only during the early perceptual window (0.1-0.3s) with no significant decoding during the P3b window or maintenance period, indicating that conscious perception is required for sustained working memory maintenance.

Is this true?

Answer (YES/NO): NO